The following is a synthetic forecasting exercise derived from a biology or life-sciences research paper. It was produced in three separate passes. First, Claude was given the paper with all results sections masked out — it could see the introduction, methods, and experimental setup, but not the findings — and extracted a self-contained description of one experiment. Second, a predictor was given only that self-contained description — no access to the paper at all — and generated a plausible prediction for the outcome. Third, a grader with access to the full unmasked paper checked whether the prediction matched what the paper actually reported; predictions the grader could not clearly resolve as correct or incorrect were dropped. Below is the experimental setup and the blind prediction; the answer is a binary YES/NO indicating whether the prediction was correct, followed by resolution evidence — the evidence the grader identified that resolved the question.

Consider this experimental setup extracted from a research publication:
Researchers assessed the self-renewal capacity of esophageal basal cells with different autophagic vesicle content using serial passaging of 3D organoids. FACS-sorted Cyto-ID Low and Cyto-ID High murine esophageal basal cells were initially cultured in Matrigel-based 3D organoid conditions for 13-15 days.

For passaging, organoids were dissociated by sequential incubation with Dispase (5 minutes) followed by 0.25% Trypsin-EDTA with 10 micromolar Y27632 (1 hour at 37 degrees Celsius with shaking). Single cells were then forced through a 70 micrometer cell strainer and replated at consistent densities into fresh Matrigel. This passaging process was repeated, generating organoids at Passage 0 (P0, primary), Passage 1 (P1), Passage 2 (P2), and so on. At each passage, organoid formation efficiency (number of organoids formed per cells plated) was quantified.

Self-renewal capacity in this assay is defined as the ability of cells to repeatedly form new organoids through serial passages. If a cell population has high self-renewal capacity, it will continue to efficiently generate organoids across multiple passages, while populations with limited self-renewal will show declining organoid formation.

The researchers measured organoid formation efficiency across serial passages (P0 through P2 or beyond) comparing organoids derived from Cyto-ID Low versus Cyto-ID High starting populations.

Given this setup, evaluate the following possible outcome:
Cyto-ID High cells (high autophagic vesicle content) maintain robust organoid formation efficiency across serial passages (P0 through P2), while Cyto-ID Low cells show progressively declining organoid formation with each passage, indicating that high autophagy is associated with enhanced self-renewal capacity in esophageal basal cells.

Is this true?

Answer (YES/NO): NO